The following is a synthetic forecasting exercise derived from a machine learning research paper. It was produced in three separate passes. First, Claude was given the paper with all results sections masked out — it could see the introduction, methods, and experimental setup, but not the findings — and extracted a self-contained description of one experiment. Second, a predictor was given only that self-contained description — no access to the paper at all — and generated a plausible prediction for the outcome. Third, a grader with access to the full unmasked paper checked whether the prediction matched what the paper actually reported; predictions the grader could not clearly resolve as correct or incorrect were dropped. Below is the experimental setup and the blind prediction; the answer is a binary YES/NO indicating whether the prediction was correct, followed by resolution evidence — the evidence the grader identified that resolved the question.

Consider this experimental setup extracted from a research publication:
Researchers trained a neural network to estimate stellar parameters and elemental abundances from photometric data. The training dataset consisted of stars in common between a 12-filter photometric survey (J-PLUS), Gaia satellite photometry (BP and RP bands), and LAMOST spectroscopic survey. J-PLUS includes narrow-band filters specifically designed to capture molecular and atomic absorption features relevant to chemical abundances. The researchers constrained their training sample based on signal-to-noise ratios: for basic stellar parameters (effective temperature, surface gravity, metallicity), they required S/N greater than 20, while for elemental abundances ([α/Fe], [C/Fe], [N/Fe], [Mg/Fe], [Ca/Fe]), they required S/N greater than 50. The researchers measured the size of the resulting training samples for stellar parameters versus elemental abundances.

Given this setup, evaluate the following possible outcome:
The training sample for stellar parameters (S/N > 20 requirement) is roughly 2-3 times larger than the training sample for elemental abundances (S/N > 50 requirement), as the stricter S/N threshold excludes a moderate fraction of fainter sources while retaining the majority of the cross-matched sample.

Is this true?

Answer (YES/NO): YES